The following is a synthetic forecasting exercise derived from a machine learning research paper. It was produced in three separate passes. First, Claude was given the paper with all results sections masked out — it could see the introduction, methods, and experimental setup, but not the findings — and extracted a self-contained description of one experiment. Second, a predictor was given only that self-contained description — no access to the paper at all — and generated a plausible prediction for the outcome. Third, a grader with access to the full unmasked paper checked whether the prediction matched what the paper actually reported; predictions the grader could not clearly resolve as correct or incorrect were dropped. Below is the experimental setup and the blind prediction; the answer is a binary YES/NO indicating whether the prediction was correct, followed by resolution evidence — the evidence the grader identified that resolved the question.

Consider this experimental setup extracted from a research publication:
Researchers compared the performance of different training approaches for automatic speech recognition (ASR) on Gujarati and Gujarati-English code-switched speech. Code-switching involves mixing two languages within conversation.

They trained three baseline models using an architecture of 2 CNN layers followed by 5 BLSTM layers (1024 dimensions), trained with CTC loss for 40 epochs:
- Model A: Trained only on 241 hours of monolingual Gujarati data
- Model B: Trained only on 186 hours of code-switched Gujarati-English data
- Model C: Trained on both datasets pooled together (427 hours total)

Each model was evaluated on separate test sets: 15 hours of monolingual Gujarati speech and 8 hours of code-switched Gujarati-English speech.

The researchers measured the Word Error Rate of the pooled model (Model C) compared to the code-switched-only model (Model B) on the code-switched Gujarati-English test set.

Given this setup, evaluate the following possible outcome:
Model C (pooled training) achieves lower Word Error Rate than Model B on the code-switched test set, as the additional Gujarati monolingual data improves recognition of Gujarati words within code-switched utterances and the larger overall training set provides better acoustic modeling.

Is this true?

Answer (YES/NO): YES